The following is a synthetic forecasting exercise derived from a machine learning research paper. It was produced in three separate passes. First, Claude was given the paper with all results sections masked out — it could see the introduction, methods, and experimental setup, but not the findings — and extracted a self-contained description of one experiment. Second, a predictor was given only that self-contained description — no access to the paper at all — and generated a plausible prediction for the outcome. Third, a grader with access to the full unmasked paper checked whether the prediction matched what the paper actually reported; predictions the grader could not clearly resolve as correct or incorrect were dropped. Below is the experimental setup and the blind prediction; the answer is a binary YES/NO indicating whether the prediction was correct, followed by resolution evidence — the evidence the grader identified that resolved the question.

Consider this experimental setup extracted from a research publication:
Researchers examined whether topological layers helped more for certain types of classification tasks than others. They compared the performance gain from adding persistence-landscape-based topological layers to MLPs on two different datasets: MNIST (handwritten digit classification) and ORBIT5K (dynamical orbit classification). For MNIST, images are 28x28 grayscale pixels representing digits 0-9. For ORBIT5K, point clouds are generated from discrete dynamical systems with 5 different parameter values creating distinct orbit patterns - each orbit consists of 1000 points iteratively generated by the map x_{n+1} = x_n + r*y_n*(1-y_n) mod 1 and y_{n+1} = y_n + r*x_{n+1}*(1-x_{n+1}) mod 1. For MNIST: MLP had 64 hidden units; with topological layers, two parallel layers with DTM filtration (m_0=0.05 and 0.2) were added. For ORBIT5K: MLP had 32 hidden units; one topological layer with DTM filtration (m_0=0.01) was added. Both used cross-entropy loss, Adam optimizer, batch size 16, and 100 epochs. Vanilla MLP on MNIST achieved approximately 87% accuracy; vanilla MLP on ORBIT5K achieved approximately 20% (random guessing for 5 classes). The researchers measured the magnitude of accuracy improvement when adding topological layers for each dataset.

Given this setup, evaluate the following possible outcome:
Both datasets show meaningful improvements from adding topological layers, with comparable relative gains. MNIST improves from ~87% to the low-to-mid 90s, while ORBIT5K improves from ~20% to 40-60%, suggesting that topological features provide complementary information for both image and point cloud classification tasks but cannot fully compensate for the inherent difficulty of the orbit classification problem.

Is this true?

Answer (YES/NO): NO